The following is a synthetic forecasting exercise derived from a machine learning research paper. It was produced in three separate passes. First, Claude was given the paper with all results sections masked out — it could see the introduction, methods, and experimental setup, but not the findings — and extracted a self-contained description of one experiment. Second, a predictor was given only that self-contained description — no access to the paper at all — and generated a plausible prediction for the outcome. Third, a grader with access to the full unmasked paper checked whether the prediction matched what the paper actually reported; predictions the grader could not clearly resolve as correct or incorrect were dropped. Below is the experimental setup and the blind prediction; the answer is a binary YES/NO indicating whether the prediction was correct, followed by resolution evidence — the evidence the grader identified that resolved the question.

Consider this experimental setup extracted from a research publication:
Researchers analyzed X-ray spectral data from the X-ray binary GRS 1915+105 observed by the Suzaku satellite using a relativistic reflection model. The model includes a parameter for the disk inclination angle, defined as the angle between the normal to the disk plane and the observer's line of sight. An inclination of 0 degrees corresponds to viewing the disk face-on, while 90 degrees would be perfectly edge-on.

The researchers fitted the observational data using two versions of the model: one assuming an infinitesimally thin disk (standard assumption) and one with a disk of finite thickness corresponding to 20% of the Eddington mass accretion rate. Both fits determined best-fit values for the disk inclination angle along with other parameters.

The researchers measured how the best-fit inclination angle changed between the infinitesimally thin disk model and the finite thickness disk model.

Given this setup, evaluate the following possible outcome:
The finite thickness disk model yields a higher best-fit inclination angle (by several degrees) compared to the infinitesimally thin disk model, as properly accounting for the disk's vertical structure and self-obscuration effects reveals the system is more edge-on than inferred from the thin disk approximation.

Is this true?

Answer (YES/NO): YES